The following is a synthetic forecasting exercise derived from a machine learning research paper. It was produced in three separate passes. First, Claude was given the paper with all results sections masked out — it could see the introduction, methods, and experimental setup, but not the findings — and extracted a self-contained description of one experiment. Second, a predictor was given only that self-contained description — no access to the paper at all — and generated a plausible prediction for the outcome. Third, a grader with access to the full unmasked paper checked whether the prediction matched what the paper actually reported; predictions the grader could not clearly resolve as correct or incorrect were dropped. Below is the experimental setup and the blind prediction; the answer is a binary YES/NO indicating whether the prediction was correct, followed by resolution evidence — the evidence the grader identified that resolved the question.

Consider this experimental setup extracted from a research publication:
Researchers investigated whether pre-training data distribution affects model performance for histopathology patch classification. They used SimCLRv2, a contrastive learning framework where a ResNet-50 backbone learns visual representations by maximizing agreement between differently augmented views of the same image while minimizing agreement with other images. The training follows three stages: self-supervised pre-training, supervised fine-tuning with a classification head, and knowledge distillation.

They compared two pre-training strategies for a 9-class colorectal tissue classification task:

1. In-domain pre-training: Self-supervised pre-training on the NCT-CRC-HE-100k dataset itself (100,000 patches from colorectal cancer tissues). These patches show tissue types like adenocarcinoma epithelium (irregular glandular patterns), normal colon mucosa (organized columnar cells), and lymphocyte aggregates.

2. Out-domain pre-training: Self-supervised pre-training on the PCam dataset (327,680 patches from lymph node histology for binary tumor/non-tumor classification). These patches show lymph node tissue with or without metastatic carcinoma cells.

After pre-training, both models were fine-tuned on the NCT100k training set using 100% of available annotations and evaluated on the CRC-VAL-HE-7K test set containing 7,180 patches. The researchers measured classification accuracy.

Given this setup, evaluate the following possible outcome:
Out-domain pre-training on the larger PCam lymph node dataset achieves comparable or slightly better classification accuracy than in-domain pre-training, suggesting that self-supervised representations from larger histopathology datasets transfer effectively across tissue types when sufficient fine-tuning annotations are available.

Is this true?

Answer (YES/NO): YES